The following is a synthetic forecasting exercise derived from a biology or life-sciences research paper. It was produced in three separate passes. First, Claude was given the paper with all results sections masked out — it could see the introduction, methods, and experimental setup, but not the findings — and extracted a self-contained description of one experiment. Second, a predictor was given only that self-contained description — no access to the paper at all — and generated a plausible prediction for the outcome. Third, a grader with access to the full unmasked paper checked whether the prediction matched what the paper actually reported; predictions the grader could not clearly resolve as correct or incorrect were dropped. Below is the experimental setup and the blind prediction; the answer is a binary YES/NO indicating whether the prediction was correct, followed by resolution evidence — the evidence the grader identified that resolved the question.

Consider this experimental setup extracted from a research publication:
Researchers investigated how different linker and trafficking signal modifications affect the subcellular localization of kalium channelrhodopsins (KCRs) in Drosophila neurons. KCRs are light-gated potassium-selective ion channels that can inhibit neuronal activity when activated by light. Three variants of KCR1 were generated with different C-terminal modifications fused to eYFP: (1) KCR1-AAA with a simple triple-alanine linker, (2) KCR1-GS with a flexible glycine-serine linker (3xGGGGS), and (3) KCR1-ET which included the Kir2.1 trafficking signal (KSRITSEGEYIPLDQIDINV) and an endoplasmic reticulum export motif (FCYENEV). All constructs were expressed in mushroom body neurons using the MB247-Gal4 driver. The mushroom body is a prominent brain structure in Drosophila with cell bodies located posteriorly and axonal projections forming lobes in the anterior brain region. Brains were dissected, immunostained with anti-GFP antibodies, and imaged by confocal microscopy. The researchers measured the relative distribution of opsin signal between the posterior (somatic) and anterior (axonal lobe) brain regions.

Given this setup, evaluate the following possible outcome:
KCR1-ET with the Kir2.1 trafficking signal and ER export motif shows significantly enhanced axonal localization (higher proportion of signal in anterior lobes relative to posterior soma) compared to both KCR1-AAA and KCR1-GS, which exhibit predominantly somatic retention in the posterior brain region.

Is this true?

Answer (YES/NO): NO